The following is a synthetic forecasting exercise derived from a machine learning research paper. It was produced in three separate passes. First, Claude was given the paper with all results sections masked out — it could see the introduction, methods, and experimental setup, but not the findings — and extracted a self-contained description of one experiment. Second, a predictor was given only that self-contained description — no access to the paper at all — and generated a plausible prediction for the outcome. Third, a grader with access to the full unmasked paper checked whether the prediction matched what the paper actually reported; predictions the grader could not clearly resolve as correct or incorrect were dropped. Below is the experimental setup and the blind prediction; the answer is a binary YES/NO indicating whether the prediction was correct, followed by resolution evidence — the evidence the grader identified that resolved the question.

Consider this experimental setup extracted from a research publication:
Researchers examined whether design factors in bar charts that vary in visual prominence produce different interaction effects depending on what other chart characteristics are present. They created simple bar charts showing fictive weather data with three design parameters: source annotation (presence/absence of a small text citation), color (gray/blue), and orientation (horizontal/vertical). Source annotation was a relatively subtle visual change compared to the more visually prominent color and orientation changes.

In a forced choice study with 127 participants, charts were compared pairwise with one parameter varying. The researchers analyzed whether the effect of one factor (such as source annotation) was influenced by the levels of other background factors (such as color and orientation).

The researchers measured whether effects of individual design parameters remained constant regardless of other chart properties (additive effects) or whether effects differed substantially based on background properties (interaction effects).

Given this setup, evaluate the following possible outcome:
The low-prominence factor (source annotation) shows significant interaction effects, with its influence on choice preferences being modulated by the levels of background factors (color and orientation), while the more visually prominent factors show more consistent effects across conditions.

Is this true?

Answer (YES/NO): NO